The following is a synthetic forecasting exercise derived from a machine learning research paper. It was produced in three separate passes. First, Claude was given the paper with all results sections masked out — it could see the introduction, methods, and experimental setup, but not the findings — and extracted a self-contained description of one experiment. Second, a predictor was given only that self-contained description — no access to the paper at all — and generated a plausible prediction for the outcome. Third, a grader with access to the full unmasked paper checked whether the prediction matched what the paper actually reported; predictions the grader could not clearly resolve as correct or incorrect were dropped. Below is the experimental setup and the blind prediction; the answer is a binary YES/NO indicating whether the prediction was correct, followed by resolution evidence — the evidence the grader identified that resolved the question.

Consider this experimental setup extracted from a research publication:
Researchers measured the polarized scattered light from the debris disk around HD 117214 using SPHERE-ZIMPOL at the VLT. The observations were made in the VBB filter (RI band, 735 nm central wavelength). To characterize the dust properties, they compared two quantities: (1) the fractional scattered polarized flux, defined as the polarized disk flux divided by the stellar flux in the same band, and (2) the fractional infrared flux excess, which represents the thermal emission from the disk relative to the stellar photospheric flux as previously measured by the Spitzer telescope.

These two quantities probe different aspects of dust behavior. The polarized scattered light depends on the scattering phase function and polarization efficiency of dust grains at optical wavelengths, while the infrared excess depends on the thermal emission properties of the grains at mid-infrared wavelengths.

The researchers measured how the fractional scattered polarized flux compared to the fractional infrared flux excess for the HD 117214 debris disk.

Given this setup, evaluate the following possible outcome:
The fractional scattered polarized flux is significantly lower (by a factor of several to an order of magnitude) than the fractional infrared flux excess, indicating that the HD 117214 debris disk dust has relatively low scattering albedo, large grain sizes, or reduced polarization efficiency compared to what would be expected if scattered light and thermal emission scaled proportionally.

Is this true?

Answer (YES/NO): YES